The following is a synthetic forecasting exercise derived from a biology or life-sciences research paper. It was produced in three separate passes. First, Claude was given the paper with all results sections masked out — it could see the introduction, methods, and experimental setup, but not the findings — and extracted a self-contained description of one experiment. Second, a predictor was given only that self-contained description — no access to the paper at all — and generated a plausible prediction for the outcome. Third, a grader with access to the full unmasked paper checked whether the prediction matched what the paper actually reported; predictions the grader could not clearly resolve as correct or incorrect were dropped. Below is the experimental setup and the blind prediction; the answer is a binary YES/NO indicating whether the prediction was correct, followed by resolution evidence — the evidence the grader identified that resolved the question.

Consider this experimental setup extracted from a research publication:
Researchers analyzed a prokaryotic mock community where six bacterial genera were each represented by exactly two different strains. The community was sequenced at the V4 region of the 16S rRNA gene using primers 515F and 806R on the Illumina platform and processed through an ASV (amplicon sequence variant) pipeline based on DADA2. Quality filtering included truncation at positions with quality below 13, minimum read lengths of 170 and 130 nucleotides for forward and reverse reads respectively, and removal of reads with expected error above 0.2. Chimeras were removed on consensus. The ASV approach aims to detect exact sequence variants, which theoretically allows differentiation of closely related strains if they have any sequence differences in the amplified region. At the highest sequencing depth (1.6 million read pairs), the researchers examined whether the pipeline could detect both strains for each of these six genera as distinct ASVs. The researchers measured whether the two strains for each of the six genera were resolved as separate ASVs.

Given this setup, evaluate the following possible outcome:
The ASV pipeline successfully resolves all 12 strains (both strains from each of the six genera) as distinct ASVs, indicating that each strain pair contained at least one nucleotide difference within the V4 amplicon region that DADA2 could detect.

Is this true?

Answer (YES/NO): YES